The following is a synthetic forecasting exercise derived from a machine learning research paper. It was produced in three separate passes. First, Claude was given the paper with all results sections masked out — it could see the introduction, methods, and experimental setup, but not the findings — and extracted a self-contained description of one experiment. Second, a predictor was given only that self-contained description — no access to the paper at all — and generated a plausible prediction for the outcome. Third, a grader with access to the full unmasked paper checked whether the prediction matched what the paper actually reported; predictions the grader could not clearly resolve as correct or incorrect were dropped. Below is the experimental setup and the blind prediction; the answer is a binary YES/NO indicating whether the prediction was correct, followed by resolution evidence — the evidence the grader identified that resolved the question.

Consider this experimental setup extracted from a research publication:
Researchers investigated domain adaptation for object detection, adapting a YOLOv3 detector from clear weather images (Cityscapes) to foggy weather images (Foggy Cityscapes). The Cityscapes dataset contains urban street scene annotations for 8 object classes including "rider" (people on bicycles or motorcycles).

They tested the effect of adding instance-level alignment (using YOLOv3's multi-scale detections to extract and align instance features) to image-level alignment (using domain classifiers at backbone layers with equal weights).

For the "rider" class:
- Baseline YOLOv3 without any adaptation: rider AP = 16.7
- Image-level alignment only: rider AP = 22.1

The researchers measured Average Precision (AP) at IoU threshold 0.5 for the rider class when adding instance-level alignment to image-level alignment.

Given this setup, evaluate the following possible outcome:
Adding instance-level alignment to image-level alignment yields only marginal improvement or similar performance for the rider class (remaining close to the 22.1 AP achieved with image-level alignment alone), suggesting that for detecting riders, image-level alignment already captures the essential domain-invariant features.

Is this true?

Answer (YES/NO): NO